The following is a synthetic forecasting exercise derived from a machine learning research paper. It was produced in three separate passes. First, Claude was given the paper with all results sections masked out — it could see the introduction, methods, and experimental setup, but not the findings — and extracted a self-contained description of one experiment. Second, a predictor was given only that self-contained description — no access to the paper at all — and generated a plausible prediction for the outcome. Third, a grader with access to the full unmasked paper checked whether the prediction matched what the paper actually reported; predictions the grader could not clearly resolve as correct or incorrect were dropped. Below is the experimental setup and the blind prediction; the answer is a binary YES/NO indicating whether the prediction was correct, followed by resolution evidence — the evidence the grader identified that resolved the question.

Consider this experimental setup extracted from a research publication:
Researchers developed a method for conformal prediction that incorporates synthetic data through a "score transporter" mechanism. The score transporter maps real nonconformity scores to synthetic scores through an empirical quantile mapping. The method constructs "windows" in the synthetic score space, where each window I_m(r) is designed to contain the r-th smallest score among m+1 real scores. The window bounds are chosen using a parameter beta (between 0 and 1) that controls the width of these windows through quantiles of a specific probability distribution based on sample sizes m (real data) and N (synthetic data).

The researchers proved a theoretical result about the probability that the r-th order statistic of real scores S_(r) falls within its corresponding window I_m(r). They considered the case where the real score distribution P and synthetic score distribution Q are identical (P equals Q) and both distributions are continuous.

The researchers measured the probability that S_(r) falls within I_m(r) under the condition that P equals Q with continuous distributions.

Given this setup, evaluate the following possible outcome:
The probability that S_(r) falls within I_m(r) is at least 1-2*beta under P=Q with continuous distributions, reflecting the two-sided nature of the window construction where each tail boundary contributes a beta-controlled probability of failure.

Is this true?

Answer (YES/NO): NO